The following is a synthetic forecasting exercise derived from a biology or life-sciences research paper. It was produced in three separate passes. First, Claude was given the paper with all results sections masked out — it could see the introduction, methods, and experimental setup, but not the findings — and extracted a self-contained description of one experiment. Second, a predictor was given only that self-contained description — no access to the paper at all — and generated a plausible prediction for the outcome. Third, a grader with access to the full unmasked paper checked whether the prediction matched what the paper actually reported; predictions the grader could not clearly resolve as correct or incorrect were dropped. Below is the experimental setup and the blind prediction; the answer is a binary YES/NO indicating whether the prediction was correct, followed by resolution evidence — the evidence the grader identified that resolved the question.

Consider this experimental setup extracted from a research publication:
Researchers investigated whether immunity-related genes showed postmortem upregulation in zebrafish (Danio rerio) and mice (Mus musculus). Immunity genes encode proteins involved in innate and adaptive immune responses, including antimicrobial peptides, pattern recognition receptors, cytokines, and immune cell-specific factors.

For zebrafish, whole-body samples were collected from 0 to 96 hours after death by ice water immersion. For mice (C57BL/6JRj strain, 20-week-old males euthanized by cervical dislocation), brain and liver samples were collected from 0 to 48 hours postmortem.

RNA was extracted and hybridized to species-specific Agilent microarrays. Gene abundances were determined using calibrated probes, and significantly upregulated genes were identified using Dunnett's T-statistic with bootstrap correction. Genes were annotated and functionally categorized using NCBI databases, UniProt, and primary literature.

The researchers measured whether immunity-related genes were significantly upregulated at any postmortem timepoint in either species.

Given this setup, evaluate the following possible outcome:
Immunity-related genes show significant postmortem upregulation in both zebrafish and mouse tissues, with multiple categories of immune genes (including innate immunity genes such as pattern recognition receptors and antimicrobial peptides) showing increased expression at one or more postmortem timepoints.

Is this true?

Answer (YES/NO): YES